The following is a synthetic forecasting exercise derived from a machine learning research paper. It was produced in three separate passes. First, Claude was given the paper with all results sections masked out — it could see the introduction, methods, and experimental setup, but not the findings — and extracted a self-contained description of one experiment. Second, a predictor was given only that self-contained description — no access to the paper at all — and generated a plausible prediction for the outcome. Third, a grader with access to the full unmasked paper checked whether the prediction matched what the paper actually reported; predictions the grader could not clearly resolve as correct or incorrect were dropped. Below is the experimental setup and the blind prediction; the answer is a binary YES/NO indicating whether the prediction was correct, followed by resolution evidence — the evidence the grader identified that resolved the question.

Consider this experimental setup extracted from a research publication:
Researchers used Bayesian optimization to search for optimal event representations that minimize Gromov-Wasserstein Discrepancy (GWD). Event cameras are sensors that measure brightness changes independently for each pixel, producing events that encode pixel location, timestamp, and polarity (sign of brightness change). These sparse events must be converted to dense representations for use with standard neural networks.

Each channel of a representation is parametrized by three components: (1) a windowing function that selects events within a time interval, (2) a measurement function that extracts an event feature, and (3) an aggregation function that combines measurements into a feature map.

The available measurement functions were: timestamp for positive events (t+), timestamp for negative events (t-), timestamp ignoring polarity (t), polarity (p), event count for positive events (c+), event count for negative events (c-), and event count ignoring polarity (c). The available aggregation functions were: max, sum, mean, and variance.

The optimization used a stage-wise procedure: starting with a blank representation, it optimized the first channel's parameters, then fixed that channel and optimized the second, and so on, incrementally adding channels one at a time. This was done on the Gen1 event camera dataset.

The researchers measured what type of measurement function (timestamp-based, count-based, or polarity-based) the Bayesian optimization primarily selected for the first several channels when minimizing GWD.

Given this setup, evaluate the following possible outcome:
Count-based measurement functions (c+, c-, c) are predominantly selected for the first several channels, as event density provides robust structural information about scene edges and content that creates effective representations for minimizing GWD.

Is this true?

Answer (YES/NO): NO